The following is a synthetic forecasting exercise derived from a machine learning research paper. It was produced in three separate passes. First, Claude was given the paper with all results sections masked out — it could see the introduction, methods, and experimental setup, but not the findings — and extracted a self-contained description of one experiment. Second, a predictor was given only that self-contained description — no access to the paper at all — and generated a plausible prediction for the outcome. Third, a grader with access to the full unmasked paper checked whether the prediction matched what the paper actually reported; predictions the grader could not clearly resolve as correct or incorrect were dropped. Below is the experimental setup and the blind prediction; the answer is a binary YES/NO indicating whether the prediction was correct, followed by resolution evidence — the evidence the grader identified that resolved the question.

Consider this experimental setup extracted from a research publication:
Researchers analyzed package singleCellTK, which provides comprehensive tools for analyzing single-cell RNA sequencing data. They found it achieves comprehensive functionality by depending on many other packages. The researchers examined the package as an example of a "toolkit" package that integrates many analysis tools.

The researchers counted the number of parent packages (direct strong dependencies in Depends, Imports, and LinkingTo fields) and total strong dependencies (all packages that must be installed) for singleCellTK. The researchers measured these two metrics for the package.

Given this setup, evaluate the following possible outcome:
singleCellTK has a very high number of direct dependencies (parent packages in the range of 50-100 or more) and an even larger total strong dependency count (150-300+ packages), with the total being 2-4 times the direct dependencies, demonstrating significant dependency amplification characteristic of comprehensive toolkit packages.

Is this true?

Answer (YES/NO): NO